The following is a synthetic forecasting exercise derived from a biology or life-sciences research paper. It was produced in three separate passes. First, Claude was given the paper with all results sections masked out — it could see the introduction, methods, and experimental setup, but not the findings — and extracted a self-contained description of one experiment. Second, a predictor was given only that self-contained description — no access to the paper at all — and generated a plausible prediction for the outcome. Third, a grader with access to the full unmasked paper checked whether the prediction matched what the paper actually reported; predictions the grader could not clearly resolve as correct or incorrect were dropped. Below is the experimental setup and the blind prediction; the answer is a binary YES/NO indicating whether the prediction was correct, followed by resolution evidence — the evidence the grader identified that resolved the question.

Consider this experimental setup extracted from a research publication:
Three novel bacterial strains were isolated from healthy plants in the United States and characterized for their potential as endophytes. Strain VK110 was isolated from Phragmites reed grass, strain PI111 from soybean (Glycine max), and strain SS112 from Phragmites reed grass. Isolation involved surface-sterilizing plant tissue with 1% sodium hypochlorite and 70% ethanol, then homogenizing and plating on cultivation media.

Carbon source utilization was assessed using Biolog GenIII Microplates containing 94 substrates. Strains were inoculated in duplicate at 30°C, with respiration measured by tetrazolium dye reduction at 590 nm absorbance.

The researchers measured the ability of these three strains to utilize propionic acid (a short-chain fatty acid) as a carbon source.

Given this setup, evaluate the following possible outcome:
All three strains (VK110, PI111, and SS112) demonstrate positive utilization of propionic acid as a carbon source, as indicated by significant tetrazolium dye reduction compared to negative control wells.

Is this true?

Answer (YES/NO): NO